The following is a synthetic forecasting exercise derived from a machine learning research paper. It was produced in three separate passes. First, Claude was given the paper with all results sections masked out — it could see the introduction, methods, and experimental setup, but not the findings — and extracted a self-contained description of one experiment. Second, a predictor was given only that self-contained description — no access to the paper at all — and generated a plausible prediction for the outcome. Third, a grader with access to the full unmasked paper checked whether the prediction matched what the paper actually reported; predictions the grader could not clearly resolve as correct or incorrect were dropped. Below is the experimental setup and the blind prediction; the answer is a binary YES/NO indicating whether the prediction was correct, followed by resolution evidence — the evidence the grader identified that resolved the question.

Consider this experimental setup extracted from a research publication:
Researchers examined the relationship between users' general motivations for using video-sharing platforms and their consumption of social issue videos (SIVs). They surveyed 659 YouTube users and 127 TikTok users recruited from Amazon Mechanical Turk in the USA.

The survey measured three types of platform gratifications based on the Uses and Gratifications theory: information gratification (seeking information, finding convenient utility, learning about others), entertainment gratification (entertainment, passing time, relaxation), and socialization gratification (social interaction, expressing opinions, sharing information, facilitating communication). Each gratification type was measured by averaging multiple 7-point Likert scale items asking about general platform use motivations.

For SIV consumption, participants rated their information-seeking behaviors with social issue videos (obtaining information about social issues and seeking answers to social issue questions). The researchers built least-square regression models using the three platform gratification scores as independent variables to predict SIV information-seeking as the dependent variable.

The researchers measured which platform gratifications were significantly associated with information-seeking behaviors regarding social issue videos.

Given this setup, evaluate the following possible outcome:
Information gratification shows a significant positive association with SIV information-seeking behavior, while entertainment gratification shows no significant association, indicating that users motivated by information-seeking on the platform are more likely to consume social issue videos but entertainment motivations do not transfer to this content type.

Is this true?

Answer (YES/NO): NO